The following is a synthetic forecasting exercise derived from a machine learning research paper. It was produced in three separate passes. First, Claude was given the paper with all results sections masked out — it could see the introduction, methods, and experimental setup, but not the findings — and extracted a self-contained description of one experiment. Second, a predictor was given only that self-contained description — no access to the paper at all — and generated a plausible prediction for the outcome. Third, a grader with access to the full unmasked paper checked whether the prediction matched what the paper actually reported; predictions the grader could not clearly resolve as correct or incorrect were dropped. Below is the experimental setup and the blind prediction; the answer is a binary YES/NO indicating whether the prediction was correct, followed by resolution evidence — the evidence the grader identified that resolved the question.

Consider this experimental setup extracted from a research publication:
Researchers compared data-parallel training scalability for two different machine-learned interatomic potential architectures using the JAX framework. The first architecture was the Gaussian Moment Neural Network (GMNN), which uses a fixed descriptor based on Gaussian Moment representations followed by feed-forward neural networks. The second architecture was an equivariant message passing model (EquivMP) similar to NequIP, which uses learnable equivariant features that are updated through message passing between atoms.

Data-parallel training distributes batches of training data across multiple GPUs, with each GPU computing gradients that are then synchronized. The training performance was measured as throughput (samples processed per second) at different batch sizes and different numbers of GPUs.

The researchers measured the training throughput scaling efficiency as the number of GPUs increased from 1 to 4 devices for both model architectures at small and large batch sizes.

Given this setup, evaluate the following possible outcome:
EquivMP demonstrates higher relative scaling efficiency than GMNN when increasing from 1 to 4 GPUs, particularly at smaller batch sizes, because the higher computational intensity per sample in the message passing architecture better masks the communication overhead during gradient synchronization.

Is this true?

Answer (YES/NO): YES